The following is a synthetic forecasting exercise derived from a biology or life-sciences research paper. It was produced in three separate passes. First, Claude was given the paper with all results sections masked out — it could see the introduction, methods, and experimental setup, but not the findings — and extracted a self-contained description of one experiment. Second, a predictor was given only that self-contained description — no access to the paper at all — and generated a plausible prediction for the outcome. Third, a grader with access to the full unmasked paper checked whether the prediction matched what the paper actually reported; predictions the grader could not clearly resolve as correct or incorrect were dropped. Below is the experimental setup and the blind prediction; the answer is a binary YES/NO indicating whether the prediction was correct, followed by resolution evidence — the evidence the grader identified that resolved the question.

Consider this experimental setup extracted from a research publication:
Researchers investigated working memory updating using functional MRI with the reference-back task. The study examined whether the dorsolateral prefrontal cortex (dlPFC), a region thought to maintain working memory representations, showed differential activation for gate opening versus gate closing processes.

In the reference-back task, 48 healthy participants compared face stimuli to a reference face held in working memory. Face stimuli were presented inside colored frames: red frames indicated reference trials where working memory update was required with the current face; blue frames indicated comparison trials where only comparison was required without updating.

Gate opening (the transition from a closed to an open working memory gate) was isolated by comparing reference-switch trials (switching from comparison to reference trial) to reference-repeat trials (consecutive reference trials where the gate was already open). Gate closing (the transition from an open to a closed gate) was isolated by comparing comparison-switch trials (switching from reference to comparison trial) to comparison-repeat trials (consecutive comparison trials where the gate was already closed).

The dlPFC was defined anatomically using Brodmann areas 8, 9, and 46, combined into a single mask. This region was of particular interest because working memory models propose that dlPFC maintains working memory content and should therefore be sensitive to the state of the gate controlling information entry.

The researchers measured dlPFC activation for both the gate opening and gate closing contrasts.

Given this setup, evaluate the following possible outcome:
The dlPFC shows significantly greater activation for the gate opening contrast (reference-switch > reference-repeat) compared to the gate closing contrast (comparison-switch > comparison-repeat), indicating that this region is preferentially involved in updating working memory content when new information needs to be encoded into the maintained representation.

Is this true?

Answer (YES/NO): YES